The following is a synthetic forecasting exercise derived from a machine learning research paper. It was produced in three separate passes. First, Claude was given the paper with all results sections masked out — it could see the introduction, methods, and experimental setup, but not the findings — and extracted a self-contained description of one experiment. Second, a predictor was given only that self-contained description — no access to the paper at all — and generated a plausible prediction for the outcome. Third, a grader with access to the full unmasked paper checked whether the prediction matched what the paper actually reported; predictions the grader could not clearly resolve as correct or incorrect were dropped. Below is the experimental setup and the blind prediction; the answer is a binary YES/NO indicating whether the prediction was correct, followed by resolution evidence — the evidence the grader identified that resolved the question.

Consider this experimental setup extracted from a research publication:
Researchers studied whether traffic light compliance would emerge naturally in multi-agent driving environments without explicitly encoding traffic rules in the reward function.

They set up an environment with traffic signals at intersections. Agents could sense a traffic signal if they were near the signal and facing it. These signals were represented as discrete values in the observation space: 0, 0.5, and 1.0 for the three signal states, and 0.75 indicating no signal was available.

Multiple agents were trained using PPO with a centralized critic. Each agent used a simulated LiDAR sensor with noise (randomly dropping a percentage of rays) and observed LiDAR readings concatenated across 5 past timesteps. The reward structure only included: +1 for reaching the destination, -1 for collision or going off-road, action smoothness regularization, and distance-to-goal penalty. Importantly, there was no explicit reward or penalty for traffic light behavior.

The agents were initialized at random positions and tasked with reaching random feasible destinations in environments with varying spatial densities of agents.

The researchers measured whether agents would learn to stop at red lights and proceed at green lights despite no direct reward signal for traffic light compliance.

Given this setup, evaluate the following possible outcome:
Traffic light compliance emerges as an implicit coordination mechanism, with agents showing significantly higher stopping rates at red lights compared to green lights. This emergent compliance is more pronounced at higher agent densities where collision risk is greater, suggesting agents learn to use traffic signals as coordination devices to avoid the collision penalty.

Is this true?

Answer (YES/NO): YES